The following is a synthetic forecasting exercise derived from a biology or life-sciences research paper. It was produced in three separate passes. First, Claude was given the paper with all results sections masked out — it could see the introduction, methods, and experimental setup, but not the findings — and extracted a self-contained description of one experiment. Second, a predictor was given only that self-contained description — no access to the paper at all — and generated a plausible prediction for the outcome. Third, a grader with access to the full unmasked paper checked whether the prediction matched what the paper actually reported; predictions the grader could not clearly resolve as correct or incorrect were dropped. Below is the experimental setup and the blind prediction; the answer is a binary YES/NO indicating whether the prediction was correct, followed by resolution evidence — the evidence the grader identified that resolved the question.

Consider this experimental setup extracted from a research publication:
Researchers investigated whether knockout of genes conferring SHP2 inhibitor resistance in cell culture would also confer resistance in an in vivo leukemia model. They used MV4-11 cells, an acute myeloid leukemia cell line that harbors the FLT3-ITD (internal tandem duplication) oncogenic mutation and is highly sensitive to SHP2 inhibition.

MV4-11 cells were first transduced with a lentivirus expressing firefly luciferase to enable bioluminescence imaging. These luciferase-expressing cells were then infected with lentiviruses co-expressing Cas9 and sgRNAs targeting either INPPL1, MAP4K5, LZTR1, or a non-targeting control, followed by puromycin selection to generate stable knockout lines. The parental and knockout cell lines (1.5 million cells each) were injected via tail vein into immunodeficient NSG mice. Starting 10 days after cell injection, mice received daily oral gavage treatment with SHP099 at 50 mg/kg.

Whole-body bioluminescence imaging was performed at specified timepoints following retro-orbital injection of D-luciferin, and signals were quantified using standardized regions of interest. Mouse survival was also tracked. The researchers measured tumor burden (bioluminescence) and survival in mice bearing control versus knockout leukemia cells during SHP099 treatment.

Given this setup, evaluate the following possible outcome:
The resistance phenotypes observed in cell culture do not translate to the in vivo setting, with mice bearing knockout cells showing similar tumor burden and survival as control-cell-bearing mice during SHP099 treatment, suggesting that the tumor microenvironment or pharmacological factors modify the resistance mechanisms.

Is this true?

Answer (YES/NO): NO